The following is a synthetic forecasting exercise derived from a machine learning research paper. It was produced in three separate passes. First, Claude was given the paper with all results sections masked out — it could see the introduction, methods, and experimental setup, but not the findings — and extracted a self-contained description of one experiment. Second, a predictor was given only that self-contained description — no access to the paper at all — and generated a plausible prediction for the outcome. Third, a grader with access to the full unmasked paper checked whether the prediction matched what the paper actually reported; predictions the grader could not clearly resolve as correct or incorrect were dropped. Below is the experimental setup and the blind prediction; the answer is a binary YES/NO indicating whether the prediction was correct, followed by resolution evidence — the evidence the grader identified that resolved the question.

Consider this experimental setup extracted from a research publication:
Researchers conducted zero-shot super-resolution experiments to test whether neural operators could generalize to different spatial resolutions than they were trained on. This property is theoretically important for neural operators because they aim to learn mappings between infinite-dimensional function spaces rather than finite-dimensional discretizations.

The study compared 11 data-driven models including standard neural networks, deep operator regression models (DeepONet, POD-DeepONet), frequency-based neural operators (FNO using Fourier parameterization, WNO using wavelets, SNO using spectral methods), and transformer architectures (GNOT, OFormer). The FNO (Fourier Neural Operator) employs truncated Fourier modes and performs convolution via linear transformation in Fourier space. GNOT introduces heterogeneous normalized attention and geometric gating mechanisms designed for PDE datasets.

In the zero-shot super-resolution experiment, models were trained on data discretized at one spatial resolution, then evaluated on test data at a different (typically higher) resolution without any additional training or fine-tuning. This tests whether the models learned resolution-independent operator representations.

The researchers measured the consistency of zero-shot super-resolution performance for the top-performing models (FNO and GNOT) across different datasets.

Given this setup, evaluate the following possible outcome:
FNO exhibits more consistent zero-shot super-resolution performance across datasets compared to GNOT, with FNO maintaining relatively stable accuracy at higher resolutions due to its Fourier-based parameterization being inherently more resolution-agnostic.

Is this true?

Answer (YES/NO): NO